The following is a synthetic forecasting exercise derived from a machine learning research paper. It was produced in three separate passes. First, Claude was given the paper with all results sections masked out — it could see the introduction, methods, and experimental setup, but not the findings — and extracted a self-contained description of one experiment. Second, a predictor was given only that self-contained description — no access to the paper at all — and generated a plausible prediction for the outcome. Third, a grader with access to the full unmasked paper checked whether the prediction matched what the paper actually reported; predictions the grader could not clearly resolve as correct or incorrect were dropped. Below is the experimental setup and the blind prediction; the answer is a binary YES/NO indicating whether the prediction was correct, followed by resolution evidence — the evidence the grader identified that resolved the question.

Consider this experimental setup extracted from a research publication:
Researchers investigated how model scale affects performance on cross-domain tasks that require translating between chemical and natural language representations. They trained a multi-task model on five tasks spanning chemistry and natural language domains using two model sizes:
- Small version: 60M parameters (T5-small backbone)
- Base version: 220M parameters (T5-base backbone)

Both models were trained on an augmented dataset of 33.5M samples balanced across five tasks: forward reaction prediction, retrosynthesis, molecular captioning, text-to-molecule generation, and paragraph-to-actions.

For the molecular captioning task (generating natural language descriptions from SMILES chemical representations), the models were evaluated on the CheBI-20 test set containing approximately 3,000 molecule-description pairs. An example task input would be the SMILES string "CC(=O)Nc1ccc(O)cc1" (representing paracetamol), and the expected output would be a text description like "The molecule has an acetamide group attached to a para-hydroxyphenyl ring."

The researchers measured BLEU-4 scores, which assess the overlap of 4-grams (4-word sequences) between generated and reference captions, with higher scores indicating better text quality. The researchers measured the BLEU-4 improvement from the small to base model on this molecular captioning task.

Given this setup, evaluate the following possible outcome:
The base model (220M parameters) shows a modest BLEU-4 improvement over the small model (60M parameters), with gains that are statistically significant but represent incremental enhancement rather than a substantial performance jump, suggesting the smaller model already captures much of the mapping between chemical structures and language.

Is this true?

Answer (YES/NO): NO